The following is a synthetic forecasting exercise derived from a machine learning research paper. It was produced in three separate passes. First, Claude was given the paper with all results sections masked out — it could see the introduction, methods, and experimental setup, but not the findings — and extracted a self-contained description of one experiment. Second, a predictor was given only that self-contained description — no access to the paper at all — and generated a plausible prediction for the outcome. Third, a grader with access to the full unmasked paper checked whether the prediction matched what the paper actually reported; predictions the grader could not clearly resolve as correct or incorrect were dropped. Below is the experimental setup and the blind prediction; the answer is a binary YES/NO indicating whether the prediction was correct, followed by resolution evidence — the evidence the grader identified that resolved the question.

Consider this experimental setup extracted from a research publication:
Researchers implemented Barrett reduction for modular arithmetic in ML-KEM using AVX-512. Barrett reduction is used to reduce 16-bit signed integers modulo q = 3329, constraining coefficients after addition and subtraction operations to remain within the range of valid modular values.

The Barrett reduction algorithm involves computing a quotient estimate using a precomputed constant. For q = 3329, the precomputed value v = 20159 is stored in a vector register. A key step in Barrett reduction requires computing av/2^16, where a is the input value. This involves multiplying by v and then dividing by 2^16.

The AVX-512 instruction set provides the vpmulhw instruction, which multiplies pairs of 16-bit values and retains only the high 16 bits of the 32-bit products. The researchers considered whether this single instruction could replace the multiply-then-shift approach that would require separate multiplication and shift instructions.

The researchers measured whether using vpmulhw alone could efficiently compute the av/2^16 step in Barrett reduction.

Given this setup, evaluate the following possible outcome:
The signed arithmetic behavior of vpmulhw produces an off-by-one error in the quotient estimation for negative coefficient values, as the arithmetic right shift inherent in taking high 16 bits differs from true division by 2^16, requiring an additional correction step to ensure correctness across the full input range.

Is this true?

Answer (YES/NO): NO